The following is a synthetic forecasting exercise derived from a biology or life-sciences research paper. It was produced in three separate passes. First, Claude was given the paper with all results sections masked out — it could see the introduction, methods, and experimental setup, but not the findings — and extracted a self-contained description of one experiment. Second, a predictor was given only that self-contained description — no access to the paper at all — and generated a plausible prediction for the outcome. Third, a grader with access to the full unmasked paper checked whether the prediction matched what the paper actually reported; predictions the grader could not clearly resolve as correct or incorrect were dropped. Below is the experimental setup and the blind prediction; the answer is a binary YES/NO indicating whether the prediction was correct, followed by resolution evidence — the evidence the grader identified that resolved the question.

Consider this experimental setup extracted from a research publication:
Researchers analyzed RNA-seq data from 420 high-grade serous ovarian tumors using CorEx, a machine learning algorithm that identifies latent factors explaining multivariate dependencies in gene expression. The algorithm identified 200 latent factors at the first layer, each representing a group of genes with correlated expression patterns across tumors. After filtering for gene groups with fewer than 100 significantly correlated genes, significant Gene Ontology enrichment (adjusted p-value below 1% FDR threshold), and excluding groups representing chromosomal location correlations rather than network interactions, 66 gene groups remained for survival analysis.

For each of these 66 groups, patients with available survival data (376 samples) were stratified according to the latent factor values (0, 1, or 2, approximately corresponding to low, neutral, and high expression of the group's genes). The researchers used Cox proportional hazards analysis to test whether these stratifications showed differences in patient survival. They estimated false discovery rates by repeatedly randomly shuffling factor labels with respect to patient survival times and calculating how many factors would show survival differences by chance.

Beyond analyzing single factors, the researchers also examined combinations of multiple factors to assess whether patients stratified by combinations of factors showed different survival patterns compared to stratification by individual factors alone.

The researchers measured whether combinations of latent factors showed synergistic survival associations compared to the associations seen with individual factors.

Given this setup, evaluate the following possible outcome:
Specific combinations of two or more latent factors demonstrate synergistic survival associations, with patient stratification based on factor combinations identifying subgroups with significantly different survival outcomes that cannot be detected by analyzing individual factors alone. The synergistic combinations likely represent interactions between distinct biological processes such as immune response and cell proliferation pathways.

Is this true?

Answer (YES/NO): YES